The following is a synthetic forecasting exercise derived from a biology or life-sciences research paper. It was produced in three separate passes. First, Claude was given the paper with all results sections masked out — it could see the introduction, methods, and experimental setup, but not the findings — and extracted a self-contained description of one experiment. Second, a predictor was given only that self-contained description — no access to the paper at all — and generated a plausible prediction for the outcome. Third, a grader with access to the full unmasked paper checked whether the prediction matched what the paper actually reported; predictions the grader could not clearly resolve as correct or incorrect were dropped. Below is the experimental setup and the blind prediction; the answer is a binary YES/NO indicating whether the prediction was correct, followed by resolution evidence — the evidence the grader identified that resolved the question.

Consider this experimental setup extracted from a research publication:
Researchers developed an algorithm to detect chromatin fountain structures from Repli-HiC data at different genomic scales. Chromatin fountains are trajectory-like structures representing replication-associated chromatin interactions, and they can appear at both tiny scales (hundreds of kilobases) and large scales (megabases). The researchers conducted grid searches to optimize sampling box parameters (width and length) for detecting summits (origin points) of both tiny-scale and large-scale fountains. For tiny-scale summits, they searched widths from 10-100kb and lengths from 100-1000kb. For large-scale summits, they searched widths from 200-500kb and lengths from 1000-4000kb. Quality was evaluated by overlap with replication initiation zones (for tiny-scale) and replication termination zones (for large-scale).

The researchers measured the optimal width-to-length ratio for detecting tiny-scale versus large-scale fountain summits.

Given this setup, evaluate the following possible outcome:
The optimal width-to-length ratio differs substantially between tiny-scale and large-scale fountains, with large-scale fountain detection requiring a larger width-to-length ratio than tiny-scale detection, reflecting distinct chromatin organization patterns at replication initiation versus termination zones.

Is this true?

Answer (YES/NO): NO